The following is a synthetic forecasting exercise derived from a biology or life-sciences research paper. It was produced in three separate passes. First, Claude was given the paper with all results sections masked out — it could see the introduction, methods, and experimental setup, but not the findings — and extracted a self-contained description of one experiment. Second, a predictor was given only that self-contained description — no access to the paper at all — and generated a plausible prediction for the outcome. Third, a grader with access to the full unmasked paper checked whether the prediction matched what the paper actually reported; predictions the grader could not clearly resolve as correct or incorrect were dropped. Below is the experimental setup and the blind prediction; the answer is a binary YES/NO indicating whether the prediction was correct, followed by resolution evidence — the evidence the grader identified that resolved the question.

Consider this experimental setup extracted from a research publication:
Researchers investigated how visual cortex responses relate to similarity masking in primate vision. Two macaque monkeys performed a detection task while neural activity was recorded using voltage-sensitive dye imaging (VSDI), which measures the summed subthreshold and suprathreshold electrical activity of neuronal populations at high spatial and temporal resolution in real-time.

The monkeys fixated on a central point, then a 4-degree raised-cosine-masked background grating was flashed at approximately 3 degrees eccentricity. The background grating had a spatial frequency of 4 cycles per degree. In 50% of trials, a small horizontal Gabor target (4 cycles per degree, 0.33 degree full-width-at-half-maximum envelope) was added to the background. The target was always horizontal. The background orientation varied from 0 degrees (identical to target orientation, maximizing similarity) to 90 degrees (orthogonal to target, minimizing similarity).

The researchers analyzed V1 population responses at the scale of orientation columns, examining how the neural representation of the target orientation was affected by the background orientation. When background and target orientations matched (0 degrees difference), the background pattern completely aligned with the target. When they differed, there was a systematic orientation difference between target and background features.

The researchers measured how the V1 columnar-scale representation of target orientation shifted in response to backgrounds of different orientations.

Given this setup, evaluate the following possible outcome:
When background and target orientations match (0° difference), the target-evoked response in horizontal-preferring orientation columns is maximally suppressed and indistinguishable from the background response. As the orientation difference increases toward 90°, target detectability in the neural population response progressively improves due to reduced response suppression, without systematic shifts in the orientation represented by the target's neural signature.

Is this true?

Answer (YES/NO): NO